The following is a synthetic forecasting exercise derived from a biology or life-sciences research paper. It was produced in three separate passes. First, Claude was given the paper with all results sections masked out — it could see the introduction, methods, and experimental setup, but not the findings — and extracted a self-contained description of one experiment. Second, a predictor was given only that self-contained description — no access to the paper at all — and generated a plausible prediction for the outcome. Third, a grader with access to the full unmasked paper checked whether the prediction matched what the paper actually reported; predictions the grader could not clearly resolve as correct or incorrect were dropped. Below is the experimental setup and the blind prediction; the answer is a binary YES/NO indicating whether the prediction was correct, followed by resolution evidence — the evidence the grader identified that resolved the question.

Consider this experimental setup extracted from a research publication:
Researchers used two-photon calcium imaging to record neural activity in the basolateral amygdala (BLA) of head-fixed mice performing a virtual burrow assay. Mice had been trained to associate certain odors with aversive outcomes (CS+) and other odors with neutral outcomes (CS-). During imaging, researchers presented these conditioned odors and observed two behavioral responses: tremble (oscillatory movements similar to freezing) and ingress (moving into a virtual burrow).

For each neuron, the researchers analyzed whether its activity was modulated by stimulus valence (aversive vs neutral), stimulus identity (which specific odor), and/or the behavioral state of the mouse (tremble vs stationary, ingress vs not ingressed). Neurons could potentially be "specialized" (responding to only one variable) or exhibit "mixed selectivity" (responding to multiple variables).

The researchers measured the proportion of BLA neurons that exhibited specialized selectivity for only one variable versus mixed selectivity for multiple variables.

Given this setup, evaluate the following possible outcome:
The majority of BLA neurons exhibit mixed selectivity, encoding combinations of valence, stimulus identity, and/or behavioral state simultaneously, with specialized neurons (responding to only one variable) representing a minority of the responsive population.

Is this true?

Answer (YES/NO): YES